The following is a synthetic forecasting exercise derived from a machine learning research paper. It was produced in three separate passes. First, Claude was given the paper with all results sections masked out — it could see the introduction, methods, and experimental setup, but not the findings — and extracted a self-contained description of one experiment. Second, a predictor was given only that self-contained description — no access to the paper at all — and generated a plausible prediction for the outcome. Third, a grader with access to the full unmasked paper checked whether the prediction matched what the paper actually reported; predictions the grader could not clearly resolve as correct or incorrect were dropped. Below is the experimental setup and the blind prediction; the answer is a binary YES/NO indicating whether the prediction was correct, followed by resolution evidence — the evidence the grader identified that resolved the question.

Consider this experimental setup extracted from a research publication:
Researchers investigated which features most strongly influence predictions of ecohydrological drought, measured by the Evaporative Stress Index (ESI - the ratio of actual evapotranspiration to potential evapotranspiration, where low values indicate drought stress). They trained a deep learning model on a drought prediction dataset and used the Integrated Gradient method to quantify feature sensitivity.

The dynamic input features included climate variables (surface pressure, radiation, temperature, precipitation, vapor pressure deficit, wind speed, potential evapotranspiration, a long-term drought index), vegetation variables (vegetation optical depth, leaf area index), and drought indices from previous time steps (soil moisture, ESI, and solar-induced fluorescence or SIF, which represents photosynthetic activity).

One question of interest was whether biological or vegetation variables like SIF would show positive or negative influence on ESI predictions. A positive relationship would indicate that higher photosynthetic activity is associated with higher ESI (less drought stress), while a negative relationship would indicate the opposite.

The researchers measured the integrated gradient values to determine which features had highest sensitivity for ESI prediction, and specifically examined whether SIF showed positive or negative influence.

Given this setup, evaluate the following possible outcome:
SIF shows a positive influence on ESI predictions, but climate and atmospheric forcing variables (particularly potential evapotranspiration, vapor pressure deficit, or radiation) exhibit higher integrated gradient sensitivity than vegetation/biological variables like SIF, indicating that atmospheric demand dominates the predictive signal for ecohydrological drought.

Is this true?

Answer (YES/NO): NO